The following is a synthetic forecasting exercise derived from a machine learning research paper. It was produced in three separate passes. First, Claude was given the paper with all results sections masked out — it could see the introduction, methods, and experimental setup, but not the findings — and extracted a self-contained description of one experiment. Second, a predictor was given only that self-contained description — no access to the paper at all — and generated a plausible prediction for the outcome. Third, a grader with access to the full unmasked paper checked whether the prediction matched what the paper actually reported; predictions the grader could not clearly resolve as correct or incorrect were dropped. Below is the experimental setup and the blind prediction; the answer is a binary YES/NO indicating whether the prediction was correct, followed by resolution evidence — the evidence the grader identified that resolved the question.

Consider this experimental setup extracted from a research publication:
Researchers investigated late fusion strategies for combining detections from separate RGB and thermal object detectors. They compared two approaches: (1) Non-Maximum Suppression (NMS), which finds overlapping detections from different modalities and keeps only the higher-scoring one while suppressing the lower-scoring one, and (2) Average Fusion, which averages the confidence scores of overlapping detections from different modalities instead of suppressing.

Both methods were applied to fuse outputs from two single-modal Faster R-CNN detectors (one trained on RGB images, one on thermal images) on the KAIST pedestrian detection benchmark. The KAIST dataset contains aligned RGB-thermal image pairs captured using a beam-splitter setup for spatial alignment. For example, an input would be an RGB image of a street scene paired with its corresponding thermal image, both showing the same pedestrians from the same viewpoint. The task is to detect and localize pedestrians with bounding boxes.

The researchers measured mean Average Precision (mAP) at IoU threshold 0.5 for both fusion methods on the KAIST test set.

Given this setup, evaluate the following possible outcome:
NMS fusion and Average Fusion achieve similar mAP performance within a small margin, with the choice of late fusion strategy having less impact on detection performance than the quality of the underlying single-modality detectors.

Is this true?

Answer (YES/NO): NO